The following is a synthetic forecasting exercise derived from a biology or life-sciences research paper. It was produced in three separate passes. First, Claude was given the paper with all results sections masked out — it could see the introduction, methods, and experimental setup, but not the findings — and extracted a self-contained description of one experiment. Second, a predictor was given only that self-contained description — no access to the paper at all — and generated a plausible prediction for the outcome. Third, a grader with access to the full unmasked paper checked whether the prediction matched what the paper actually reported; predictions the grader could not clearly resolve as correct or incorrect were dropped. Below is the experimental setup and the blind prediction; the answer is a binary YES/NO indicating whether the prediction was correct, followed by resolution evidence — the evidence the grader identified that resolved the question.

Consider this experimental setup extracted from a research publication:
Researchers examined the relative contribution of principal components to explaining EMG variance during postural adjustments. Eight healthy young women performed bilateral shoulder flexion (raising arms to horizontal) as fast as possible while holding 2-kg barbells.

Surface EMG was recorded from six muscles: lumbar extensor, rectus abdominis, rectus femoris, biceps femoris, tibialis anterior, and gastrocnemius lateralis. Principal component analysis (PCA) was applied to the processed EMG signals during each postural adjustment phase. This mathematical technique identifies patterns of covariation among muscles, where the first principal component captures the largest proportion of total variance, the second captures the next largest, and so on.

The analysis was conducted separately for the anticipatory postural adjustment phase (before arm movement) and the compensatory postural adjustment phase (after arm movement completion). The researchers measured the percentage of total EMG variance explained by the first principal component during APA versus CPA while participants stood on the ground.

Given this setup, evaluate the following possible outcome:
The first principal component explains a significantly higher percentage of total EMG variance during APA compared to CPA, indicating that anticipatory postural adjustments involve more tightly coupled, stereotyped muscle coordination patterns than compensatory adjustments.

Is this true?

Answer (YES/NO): YES